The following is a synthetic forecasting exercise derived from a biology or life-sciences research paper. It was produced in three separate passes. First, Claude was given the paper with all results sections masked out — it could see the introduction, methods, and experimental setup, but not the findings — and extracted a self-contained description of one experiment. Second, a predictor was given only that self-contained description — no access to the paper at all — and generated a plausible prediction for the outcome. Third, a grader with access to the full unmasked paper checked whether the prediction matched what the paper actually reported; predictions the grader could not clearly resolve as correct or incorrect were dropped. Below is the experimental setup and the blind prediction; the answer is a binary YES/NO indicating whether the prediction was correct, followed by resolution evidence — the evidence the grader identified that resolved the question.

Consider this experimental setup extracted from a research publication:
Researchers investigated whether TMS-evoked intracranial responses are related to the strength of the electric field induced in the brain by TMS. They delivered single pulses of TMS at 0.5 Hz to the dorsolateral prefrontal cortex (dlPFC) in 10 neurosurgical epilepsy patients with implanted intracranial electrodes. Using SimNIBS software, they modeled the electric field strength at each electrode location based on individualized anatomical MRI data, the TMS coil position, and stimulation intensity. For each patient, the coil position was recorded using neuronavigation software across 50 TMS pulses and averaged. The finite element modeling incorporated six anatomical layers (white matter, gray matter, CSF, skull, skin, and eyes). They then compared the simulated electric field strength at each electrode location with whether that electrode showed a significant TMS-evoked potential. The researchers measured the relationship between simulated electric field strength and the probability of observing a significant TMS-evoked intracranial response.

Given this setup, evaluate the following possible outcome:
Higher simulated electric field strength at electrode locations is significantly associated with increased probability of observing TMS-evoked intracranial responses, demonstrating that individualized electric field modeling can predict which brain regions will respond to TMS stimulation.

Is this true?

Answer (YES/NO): YES